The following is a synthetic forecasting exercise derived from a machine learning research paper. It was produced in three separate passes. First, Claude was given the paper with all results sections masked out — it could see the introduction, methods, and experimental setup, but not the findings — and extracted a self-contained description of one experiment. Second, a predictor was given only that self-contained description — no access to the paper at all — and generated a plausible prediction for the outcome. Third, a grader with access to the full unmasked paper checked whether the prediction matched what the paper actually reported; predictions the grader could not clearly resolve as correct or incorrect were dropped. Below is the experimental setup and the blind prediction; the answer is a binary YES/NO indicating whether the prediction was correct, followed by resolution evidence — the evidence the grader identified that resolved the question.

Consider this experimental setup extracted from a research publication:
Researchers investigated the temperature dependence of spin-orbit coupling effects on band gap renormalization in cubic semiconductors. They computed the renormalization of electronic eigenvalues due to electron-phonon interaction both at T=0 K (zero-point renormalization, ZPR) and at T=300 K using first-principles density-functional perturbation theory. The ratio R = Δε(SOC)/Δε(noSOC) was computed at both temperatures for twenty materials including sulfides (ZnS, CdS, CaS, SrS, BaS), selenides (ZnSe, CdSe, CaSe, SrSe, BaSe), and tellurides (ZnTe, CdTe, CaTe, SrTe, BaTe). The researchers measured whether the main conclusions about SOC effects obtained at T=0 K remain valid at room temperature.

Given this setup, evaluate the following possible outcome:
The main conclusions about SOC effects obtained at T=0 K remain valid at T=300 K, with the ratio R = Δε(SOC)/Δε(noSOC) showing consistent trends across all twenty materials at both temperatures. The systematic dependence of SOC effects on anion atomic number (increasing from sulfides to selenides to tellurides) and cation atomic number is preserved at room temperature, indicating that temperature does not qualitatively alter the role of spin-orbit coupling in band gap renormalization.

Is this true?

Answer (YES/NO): YES